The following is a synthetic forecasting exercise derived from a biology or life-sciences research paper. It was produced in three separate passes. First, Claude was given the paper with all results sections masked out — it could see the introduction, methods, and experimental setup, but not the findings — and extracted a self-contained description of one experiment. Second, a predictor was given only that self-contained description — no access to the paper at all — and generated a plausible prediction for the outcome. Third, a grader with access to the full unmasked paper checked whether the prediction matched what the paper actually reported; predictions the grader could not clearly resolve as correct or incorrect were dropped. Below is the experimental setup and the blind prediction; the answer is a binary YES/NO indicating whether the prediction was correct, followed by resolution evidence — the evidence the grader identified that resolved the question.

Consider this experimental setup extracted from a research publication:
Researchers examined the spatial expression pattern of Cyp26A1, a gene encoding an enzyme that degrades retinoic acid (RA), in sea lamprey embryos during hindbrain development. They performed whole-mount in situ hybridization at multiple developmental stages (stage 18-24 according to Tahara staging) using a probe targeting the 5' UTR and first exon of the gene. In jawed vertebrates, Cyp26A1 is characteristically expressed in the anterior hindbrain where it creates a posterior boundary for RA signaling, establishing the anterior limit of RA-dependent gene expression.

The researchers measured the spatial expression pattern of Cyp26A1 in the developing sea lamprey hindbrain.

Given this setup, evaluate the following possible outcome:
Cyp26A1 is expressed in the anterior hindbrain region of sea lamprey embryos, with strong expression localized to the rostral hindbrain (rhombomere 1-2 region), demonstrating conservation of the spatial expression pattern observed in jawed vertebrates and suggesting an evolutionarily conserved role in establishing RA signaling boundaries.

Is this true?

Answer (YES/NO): NO